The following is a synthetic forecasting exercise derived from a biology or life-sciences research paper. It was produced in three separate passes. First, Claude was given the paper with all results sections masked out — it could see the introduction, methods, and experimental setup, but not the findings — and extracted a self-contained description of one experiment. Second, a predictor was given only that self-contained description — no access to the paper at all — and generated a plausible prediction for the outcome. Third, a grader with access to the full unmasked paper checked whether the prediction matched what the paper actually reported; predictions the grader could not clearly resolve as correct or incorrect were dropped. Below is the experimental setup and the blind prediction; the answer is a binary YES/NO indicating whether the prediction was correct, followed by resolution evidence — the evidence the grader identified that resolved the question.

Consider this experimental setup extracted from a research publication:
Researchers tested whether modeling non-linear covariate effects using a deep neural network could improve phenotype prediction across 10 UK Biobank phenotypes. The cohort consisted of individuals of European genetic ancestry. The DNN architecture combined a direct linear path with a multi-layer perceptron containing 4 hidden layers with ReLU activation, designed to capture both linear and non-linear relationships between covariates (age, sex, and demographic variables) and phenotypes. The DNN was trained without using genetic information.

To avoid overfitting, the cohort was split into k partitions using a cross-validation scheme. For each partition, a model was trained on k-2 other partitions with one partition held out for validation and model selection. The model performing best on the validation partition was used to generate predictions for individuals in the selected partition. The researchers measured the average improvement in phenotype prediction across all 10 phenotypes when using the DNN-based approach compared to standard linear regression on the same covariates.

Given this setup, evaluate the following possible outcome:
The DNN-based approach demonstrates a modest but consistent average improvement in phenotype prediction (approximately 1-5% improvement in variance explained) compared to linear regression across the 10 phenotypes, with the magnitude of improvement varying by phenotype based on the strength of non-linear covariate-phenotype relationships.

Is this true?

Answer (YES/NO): NO